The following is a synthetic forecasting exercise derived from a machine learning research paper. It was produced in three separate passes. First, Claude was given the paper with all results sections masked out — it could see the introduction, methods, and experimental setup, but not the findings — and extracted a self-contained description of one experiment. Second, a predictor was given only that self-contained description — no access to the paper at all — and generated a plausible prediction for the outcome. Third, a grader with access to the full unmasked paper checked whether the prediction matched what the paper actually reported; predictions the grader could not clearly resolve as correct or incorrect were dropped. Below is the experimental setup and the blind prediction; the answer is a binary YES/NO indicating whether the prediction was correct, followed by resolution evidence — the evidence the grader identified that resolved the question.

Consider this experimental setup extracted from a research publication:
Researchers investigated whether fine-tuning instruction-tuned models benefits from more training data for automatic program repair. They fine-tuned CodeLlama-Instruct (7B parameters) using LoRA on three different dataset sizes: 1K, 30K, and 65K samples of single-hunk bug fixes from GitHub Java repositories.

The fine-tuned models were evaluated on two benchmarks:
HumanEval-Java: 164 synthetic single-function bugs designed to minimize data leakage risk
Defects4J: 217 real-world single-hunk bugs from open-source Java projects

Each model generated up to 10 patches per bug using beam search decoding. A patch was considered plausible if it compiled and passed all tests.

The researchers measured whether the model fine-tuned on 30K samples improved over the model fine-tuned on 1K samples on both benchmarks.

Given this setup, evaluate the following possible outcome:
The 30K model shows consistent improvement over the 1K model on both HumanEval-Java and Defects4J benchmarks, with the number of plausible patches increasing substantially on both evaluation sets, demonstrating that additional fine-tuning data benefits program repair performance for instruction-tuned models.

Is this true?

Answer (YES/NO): YES